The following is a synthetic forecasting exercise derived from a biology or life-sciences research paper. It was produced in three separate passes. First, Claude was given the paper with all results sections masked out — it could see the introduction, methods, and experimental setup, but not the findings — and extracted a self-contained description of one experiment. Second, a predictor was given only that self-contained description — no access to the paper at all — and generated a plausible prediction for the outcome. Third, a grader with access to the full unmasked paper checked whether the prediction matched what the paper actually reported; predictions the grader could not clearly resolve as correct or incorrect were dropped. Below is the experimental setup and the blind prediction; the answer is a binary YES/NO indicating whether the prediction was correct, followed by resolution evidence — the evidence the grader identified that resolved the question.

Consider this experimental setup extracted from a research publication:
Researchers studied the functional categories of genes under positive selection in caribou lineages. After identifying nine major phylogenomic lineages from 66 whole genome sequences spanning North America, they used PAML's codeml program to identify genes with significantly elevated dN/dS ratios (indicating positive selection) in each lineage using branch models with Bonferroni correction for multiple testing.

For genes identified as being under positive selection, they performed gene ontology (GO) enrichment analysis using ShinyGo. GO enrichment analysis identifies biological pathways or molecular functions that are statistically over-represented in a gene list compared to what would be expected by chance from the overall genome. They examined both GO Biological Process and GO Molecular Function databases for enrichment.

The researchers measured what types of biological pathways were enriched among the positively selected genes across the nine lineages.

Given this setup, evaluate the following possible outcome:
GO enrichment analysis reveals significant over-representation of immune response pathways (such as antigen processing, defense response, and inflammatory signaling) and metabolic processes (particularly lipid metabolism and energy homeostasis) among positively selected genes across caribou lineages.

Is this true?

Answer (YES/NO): NO